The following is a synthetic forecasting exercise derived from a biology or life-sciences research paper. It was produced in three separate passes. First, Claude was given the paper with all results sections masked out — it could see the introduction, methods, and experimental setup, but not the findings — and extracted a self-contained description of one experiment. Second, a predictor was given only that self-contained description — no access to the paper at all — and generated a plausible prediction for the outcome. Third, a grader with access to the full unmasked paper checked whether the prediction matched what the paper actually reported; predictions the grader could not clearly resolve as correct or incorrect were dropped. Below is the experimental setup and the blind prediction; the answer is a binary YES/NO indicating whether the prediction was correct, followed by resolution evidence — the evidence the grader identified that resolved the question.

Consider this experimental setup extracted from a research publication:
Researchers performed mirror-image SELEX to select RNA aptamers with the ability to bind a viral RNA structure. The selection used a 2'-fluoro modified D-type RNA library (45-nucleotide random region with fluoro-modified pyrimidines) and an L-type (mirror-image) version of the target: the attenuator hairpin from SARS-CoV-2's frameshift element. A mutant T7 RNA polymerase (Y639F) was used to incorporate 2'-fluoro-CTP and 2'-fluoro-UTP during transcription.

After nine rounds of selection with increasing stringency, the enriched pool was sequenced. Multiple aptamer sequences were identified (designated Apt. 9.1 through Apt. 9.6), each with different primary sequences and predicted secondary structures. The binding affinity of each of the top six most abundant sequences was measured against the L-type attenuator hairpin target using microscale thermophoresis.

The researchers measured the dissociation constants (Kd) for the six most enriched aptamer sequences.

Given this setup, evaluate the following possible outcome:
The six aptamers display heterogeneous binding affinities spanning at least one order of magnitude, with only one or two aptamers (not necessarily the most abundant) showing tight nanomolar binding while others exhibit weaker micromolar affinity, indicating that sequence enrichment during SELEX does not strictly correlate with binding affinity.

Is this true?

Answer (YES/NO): NO